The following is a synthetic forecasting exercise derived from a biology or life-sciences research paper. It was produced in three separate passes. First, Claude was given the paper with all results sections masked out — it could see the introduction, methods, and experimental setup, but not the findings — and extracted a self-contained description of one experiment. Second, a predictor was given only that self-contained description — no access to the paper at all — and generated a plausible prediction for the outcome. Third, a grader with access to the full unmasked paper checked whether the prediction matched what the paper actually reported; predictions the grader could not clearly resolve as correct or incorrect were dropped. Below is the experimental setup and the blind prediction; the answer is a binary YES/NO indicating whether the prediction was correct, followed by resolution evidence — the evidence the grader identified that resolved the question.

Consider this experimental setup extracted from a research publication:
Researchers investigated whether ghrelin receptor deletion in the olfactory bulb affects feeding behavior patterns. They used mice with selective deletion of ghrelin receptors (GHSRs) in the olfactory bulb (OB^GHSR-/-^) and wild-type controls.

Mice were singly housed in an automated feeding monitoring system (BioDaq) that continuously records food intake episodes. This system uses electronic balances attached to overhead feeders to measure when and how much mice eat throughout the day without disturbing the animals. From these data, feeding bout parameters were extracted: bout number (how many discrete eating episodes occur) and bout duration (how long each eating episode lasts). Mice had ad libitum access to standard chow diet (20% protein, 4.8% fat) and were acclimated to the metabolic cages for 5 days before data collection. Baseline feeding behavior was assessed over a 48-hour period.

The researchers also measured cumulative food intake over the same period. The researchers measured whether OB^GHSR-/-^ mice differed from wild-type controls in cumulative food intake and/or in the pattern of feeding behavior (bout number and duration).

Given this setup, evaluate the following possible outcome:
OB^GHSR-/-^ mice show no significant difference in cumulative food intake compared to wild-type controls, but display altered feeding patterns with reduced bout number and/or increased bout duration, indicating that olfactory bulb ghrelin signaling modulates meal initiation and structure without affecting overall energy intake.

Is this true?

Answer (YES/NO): YES